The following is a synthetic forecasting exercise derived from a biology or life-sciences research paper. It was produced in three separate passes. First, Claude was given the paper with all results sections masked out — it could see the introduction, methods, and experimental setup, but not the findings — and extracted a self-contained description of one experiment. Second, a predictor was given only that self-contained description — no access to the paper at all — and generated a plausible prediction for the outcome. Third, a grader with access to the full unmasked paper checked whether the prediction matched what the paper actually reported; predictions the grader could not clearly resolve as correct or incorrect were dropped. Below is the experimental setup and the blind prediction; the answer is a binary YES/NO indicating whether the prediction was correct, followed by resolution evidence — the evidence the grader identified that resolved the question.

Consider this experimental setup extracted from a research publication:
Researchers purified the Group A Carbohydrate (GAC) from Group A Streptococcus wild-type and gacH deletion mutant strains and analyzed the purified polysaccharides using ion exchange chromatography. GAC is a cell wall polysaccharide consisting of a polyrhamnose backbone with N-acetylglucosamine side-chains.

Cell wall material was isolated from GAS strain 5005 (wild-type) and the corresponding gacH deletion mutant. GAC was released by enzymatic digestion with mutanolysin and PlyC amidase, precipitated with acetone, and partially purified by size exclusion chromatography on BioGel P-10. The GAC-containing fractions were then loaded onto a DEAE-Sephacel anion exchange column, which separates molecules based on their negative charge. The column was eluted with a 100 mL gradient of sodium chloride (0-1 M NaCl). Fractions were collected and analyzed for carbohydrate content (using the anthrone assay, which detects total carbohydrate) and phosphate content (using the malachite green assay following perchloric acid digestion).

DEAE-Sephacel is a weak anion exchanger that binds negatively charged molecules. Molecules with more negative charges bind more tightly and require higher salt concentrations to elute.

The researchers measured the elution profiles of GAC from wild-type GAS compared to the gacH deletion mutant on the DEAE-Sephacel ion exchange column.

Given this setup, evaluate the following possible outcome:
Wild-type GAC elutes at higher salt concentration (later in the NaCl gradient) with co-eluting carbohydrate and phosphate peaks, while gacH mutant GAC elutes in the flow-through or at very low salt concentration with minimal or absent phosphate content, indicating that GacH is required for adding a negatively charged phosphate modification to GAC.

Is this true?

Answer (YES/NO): YES